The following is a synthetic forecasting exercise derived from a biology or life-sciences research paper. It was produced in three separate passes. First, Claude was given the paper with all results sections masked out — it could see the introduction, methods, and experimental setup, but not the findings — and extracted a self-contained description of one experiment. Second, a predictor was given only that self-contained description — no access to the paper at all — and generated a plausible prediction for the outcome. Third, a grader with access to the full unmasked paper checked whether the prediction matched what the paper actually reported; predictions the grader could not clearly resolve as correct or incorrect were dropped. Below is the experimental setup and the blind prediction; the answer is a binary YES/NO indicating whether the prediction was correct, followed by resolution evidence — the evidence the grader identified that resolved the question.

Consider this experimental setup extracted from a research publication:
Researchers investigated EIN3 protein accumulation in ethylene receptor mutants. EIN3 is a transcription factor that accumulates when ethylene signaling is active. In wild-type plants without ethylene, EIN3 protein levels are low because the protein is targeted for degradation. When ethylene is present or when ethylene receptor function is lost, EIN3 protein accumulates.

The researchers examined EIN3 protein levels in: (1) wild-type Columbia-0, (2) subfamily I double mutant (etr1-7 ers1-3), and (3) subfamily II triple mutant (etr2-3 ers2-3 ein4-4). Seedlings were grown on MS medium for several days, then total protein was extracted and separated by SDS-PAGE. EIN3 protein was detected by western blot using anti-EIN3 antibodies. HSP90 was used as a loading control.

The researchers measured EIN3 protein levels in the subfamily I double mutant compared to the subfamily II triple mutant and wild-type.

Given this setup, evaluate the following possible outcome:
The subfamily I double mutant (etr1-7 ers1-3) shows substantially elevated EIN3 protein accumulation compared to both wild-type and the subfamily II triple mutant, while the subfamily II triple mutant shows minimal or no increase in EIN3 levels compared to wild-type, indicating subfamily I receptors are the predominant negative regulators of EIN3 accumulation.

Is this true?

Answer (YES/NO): YES